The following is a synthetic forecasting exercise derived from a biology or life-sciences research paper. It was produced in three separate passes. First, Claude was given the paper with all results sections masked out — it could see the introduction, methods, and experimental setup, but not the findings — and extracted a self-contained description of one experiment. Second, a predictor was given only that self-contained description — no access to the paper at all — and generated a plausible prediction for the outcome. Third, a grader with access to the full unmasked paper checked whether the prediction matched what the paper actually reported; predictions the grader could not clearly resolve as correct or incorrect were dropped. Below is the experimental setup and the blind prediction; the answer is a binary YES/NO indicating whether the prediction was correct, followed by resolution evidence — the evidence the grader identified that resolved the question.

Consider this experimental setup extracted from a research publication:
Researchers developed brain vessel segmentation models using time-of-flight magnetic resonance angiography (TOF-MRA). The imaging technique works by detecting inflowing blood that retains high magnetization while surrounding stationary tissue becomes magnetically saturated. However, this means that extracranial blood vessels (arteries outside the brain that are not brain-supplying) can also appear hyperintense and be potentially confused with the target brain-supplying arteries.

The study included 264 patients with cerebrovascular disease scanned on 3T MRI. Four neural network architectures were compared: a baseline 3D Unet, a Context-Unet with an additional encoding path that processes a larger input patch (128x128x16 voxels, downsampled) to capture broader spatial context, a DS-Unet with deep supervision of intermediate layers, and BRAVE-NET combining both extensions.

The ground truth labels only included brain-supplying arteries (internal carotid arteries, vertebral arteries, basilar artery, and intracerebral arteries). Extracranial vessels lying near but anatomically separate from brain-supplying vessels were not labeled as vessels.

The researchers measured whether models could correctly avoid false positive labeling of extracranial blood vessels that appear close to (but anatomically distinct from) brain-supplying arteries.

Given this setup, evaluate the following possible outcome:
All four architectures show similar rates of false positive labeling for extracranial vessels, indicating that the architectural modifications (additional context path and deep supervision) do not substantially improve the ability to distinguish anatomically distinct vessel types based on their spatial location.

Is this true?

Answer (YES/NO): NO